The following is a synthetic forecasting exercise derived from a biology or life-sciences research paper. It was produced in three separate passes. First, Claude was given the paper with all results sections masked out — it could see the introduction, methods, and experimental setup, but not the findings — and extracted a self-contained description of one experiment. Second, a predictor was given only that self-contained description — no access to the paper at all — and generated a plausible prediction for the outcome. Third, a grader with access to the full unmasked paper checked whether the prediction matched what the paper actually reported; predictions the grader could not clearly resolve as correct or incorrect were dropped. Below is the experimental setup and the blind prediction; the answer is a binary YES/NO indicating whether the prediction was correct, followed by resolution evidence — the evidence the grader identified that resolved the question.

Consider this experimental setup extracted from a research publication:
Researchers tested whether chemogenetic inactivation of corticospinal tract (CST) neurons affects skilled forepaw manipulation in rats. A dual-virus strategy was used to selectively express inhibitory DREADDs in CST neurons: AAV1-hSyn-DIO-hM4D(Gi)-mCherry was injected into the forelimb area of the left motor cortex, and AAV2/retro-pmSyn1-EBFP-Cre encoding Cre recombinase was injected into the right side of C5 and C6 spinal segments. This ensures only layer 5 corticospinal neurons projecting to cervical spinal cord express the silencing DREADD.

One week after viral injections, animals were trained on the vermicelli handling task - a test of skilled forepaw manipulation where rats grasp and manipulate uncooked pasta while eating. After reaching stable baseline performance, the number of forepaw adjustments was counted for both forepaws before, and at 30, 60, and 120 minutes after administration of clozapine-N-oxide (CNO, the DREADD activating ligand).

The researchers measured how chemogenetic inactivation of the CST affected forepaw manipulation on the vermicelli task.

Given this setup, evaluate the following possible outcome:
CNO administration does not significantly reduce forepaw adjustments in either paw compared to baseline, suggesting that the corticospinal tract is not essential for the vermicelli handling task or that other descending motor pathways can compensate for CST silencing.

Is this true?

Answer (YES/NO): NO